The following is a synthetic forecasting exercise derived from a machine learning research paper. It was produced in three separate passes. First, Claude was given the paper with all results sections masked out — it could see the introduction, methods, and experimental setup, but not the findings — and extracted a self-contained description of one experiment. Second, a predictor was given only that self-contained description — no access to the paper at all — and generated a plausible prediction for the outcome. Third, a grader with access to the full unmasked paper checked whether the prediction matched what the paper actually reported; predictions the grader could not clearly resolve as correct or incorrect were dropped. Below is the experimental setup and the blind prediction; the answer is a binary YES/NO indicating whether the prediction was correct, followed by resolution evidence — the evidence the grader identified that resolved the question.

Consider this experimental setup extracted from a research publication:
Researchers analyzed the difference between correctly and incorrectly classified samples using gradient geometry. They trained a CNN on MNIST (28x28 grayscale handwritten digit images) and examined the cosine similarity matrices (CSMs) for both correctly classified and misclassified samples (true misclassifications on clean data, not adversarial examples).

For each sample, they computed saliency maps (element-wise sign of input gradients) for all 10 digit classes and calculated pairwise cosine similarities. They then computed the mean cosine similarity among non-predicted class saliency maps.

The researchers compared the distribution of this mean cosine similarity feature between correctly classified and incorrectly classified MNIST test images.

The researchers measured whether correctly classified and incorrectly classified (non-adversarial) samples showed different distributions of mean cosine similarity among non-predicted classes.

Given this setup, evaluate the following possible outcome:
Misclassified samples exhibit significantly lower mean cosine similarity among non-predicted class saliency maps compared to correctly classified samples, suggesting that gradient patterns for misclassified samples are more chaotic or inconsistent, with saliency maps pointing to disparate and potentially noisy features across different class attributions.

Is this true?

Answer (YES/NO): YES